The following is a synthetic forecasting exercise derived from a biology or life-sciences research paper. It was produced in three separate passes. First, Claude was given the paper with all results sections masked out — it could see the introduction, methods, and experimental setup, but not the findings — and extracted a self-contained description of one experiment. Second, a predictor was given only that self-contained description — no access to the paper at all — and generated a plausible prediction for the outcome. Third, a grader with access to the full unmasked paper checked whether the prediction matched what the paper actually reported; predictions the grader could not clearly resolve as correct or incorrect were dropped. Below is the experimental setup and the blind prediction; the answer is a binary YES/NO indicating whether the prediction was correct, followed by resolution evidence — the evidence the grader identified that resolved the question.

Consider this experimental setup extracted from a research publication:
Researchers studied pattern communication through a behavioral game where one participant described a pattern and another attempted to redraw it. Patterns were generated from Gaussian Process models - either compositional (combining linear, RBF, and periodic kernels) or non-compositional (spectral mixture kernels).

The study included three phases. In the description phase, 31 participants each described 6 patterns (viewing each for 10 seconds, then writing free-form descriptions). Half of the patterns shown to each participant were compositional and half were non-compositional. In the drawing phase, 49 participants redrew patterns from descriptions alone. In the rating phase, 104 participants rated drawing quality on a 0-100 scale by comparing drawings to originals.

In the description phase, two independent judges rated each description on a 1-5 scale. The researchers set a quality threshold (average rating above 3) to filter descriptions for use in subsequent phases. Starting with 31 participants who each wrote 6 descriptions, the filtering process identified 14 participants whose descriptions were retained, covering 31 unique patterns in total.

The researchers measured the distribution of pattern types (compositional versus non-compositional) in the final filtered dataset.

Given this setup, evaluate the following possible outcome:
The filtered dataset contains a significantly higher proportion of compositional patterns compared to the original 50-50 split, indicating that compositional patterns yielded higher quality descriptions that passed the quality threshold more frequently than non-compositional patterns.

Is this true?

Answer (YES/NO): NO